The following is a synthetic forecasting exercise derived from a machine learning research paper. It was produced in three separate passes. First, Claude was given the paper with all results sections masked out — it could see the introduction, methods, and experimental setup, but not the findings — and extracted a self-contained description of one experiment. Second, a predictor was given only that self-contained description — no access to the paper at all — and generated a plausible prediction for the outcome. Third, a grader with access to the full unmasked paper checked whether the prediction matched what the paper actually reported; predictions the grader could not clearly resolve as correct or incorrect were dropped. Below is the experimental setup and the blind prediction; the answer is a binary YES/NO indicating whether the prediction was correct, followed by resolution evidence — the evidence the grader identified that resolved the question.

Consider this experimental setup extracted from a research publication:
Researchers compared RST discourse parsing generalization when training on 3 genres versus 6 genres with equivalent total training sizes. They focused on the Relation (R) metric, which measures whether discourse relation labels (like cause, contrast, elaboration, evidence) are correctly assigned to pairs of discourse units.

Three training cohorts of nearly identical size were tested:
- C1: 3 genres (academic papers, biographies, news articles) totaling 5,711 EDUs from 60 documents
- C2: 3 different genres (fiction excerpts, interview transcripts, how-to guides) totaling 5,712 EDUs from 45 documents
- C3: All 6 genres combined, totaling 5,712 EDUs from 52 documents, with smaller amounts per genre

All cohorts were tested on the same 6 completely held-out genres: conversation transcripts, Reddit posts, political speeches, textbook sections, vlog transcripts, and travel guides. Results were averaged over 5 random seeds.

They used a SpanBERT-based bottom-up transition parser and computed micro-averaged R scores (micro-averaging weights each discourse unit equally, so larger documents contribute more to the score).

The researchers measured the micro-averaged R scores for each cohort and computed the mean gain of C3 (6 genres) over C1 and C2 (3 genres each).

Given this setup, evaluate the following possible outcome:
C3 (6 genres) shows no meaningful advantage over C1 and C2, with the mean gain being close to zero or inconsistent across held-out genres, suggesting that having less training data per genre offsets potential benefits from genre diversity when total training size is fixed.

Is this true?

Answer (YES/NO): NO